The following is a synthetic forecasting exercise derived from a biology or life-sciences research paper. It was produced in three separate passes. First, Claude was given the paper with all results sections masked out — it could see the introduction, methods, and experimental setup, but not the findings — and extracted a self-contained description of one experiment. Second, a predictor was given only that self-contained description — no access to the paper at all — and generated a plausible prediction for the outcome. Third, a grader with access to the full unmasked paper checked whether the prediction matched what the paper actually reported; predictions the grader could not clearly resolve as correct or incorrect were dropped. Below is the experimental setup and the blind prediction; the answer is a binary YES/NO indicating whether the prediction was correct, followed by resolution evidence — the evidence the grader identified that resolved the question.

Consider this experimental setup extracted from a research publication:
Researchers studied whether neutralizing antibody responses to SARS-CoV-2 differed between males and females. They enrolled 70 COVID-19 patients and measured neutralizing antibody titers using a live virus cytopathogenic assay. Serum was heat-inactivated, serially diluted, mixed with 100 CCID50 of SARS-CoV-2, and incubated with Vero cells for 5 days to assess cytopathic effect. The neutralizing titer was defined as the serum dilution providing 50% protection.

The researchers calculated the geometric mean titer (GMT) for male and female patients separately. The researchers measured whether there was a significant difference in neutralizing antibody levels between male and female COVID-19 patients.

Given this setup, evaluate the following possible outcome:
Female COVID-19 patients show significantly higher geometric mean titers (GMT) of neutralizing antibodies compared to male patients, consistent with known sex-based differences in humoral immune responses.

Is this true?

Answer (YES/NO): NO